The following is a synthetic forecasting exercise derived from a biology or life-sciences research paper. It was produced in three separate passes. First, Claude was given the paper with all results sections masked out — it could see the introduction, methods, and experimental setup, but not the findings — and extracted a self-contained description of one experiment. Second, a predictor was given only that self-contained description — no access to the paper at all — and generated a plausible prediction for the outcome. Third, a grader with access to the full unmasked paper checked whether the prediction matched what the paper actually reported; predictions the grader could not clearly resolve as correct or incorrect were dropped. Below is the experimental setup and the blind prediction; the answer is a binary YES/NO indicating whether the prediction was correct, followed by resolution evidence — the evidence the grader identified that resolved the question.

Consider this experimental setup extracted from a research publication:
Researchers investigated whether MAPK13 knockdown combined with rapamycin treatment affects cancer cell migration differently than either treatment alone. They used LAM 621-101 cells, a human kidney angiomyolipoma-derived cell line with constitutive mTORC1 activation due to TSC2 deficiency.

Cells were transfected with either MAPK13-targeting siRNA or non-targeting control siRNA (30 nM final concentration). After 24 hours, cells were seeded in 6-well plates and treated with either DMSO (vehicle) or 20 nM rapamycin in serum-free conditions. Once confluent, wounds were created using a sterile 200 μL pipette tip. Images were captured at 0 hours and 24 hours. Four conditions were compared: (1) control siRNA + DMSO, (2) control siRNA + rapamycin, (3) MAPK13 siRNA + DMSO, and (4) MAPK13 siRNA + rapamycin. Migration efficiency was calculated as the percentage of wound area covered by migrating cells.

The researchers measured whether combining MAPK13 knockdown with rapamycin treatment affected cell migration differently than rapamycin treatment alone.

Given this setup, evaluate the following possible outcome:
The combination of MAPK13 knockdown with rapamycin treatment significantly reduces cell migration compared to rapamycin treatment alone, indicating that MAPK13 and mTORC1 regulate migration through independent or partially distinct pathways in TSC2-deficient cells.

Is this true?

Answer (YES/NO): NO